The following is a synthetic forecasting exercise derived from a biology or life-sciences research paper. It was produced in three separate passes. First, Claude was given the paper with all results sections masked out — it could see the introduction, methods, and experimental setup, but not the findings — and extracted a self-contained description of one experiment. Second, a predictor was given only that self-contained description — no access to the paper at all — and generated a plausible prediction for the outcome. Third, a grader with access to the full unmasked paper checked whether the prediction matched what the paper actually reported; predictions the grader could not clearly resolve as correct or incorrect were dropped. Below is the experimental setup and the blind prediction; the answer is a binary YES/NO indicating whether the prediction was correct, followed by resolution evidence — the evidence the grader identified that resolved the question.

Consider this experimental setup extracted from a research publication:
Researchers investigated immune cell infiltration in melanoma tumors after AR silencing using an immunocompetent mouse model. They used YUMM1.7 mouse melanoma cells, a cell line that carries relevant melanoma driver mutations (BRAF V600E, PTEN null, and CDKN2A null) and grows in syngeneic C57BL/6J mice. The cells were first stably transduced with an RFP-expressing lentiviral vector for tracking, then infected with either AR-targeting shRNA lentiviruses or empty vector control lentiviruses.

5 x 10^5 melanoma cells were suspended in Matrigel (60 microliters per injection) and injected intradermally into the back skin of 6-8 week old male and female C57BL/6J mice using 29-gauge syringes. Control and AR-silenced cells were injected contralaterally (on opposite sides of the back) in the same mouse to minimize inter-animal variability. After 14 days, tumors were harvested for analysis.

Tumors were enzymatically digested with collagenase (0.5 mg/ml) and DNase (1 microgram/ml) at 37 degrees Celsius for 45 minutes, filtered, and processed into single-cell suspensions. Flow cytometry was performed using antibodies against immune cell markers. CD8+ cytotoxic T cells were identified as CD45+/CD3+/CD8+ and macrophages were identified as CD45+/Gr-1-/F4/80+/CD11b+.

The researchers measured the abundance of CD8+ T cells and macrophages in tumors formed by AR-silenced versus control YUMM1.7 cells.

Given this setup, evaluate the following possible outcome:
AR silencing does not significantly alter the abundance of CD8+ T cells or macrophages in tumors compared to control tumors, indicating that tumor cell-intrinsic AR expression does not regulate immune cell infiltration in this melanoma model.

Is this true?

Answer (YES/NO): NO